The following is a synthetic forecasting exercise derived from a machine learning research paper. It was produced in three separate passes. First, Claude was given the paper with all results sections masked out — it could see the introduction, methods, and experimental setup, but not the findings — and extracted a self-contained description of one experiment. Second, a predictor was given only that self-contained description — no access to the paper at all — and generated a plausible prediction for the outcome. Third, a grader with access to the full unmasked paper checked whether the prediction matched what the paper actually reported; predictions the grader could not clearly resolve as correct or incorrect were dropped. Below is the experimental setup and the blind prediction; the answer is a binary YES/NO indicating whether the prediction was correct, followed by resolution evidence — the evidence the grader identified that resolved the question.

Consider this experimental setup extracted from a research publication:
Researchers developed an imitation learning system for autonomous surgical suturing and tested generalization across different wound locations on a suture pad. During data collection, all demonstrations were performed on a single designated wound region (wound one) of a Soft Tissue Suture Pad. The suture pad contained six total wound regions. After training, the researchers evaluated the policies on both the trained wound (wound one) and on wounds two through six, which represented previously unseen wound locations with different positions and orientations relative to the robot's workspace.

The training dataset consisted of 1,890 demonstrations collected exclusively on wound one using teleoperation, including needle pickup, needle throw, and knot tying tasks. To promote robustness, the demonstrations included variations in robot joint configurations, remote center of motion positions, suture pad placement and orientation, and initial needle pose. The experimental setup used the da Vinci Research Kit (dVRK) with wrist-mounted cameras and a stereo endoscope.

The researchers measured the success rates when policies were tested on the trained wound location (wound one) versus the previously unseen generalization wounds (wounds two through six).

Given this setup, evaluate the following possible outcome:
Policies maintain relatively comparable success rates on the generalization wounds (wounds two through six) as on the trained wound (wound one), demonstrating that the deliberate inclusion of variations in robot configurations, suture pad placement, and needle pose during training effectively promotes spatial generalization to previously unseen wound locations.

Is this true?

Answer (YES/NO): NO